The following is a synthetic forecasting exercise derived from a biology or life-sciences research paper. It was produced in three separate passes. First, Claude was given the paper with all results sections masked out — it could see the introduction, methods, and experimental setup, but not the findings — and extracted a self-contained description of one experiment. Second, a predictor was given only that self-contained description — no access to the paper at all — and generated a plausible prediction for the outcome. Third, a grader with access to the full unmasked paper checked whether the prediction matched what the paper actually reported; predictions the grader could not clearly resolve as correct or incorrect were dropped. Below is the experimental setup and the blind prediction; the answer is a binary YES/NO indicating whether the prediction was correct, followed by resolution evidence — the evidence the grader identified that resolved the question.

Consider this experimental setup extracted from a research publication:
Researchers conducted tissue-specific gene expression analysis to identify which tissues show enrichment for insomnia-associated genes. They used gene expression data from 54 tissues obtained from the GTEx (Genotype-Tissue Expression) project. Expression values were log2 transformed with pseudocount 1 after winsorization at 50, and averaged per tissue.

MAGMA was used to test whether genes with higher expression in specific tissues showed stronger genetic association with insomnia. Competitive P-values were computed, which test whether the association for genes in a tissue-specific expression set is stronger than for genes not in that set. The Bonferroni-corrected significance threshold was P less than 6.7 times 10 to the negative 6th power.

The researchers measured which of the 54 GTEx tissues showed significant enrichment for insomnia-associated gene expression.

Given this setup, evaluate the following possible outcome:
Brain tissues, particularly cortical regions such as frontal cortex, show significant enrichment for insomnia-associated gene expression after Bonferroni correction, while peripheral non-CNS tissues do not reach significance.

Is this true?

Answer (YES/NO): YES